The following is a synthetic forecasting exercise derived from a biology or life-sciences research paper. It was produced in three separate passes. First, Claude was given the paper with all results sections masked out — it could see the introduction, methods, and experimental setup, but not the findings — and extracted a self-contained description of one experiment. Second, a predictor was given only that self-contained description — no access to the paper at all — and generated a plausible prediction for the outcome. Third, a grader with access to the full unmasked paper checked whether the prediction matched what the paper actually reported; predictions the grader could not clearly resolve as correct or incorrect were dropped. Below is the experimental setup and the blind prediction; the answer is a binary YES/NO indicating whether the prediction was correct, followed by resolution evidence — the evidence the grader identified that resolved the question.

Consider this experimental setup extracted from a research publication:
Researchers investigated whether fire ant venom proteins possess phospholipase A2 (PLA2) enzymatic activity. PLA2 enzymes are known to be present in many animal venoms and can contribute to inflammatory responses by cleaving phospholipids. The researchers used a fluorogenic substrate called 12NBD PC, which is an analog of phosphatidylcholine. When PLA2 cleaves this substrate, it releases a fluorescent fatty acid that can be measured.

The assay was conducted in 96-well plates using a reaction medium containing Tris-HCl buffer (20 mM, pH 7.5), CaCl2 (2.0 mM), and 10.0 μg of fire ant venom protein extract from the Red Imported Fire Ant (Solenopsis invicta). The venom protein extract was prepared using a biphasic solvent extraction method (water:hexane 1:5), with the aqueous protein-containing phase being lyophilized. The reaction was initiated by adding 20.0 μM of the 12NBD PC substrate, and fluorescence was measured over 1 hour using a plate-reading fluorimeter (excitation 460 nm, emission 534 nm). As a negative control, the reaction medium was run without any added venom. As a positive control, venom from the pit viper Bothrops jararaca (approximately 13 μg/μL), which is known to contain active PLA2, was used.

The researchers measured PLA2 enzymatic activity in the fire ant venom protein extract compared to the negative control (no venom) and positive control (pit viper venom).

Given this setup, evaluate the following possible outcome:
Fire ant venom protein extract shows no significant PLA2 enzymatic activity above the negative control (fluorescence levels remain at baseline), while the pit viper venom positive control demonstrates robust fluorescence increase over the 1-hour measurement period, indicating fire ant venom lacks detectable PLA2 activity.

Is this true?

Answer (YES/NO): NO